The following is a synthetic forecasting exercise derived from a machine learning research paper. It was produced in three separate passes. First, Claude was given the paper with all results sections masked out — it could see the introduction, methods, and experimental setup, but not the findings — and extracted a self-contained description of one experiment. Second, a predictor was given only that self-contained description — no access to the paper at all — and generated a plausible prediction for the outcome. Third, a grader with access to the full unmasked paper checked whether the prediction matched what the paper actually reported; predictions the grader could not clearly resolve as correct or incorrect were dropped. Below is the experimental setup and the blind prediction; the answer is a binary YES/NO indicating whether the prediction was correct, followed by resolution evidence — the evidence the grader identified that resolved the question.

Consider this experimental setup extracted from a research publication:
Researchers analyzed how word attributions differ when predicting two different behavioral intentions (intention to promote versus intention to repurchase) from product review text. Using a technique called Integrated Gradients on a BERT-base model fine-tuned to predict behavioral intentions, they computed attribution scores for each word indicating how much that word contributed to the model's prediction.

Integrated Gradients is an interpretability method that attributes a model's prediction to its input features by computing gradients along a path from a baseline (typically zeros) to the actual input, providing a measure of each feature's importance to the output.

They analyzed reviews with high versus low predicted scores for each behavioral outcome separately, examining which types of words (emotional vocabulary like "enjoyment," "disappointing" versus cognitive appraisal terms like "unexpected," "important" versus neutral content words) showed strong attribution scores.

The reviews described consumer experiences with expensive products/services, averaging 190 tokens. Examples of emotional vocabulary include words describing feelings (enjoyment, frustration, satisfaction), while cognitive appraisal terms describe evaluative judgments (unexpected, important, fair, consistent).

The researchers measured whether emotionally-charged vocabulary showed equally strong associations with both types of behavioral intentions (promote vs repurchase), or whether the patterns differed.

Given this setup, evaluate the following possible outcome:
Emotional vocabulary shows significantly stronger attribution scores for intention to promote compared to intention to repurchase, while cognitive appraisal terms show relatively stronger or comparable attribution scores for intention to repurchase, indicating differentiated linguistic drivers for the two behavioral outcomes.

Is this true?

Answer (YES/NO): YES